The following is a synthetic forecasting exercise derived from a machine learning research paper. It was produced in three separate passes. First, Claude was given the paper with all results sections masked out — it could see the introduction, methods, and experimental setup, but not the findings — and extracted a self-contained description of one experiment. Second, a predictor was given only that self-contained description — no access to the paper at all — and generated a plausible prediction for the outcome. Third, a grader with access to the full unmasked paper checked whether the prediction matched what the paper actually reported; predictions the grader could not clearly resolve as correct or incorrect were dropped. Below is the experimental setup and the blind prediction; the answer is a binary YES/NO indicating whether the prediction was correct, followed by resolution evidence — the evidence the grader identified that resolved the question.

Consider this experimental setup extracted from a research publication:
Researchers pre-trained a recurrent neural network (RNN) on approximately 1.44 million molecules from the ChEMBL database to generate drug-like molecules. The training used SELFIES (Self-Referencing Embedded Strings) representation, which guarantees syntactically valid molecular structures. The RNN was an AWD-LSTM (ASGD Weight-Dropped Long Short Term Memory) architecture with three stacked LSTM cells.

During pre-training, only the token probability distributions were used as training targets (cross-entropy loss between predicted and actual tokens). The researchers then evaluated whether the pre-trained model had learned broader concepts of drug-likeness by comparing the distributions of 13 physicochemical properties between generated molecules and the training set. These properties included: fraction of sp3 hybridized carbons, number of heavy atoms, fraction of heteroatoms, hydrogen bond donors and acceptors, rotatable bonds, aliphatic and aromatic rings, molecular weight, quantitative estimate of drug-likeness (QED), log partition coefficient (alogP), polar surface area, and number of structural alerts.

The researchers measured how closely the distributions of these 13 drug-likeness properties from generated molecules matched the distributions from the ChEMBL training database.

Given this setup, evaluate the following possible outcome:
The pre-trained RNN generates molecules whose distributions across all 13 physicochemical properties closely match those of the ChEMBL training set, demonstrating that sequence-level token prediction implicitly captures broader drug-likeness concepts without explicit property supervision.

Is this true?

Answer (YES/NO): YES